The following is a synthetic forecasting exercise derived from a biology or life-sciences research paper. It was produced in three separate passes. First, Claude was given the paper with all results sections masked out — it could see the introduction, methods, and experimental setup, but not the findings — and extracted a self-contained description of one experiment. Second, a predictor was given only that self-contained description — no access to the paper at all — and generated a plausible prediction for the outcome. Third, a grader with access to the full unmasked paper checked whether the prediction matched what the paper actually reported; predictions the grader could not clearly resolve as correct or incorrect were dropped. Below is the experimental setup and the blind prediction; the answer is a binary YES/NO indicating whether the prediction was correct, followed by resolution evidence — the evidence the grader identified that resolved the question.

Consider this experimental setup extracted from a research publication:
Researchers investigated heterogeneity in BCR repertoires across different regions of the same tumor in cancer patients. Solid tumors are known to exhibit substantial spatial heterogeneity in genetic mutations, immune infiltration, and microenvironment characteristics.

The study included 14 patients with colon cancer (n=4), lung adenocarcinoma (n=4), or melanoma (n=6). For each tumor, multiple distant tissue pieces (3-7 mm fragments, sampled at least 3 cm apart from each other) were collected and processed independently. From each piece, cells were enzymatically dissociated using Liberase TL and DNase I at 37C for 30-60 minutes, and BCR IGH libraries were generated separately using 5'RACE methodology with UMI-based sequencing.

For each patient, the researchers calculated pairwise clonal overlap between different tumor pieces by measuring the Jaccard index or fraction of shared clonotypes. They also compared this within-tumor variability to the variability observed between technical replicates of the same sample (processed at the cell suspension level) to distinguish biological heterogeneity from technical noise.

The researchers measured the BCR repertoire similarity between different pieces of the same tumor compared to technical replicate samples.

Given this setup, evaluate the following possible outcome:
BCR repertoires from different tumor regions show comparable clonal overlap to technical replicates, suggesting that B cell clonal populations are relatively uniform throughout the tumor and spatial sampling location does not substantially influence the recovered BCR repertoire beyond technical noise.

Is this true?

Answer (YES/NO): NO